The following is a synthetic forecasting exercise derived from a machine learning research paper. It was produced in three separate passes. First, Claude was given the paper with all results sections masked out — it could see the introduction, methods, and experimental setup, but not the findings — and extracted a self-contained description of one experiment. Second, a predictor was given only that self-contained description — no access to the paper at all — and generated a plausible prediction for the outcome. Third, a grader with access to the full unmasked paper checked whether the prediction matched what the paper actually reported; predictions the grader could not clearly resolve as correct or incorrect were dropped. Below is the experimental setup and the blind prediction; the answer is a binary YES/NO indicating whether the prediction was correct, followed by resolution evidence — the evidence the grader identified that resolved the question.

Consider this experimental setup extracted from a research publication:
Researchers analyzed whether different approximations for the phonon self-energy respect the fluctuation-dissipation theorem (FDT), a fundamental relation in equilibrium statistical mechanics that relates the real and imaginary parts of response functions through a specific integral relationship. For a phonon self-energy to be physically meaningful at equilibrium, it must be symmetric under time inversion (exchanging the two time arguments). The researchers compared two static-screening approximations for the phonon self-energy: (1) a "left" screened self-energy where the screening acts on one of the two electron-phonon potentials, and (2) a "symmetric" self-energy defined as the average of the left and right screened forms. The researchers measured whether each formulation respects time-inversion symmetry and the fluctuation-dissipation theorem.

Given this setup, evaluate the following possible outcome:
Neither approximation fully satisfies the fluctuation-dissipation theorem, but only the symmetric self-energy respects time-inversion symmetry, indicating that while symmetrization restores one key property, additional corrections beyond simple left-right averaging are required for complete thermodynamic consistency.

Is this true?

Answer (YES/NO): NO